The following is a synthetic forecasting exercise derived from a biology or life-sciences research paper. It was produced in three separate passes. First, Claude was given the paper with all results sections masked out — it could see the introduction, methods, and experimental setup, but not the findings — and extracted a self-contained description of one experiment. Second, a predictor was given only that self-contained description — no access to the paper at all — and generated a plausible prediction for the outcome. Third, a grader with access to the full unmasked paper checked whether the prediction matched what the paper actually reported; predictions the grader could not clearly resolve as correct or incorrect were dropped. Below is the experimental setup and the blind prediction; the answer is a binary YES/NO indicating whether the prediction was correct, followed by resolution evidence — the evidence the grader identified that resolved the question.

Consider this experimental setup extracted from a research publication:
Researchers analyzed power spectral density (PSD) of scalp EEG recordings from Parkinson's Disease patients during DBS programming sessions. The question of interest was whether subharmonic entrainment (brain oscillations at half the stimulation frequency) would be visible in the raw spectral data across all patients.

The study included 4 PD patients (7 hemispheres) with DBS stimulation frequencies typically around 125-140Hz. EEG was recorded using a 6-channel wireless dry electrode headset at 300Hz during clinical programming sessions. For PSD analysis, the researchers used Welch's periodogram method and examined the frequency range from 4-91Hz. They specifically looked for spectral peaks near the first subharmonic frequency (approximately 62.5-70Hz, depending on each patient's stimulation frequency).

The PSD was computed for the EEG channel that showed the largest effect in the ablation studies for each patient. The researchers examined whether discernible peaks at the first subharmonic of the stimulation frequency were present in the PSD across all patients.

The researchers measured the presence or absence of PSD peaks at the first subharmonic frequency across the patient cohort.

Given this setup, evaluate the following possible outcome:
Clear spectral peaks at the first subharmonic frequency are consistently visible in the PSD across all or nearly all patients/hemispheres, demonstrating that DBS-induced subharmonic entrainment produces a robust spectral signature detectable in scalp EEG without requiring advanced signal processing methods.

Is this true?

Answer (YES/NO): NO